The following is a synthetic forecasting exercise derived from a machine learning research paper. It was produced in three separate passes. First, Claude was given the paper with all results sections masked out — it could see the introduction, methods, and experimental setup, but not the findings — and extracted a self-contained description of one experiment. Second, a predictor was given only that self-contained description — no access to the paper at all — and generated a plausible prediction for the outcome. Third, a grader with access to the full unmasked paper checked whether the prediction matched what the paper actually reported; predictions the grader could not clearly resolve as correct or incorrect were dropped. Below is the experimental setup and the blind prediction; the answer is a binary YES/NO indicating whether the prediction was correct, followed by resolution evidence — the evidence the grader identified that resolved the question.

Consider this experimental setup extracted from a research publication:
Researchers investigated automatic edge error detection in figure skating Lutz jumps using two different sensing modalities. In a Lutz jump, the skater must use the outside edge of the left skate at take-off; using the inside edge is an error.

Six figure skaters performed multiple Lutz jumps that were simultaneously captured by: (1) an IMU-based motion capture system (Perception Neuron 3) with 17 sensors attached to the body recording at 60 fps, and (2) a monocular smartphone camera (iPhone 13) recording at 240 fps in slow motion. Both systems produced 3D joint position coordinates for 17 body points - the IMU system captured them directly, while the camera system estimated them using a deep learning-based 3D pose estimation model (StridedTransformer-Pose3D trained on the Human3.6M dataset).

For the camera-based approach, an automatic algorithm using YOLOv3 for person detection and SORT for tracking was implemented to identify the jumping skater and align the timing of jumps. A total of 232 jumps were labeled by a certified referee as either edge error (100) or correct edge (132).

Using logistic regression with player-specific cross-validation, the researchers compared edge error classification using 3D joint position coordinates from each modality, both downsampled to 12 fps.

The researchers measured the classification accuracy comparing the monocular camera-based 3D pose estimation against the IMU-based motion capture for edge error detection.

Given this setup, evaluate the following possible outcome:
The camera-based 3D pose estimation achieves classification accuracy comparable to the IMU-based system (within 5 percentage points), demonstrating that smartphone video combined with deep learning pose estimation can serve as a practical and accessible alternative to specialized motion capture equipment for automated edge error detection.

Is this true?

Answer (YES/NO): NO